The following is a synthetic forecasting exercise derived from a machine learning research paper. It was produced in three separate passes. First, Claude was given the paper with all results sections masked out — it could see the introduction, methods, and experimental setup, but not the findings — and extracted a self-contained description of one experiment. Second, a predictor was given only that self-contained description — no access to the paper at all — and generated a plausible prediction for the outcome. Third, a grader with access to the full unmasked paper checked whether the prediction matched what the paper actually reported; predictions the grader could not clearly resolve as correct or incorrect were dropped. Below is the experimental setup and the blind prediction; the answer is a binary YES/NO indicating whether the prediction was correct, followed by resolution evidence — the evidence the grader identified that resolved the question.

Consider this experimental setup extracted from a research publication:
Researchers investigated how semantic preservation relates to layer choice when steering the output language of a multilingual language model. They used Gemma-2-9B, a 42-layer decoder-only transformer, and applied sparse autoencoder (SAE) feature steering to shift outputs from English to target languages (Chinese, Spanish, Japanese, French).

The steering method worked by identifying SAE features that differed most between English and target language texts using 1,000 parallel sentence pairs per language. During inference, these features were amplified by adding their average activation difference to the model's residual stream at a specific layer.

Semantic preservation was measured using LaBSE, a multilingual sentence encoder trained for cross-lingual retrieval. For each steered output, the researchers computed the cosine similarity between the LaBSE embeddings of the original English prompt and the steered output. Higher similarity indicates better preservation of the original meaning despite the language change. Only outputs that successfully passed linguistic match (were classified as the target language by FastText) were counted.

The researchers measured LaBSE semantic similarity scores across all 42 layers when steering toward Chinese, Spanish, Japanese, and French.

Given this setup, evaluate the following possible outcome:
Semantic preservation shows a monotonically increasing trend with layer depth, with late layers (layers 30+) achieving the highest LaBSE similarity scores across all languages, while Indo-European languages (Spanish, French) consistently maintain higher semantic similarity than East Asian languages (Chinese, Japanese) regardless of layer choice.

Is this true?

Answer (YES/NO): NO